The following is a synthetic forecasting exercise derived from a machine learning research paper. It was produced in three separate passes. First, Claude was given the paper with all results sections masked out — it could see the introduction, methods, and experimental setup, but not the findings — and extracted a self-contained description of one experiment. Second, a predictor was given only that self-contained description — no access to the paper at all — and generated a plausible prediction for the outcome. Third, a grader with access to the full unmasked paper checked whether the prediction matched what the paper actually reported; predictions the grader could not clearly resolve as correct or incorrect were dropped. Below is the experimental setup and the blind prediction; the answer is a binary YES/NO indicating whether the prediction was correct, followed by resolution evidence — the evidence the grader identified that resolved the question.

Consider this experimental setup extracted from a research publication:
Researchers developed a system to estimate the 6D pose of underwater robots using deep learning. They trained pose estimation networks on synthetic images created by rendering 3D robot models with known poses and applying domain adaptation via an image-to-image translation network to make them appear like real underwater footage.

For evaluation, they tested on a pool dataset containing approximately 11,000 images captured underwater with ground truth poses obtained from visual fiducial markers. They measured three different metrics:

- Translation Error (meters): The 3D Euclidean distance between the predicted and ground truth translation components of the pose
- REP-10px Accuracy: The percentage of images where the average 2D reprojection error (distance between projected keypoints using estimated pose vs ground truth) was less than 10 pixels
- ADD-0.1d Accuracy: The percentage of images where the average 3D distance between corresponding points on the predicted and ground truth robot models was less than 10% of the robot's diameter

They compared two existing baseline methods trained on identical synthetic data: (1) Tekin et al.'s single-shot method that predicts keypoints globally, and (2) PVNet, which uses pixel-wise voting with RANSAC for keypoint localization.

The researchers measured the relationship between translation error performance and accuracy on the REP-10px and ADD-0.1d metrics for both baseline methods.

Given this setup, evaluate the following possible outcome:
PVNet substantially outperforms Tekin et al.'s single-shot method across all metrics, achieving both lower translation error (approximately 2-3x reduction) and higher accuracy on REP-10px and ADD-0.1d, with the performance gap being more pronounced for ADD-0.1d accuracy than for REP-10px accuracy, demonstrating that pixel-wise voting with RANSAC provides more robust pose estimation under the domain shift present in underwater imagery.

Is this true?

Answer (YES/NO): NO